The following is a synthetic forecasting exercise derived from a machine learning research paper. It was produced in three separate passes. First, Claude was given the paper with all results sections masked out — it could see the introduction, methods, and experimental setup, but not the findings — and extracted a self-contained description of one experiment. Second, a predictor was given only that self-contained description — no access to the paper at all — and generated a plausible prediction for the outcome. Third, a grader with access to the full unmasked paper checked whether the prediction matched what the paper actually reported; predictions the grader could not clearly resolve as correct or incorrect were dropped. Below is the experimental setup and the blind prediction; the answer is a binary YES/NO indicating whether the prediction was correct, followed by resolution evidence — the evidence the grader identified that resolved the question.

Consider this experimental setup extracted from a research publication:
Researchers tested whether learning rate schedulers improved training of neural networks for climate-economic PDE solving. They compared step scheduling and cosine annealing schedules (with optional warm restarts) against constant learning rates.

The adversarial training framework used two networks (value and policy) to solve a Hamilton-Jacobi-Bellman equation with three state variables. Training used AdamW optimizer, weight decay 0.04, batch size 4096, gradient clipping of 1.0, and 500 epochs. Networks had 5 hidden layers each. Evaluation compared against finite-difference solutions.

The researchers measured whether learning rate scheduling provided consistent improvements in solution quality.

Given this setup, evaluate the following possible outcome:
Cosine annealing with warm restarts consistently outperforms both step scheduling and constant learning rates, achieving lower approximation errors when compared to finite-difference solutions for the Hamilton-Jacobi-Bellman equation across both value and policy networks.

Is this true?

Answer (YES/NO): NO